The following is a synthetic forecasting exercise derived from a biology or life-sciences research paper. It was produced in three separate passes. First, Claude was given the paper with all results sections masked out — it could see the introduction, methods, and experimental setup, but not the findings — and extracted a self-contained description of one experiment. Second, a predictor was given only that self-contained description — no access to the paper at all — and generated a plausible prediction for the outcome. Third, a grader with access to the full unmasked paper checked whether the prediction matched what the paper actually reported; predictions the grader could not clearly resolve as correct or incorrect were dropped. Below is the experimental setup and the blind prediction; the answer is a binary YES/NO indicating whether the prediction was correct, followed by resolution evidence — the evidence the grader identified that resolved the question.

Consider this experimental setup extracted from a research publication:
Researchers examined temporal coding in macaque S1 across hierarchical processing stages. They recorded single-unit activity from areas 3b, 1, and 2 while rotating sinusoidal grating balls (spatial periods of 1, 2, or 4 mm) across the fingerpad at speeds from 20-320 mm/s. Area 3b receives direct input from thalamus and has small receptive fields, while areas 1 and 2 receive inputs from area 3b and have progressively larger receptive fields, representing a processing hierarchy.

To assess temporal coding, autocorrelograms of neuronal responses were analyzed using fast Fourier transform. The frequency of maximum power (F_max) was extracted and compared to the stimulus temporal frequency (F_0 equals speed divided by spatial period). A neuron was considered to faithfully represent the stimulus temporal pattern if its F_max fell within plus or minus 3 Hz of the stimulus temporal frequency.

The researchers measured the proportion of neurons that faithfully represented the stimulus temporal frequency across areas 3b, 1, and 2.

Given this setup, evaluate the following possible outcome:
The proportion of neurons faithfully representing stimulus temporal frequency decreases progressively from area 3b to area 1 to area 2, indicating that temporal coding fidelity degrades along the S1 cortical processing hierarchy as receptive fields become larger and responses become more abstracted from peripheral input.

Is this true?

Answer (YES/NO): YES